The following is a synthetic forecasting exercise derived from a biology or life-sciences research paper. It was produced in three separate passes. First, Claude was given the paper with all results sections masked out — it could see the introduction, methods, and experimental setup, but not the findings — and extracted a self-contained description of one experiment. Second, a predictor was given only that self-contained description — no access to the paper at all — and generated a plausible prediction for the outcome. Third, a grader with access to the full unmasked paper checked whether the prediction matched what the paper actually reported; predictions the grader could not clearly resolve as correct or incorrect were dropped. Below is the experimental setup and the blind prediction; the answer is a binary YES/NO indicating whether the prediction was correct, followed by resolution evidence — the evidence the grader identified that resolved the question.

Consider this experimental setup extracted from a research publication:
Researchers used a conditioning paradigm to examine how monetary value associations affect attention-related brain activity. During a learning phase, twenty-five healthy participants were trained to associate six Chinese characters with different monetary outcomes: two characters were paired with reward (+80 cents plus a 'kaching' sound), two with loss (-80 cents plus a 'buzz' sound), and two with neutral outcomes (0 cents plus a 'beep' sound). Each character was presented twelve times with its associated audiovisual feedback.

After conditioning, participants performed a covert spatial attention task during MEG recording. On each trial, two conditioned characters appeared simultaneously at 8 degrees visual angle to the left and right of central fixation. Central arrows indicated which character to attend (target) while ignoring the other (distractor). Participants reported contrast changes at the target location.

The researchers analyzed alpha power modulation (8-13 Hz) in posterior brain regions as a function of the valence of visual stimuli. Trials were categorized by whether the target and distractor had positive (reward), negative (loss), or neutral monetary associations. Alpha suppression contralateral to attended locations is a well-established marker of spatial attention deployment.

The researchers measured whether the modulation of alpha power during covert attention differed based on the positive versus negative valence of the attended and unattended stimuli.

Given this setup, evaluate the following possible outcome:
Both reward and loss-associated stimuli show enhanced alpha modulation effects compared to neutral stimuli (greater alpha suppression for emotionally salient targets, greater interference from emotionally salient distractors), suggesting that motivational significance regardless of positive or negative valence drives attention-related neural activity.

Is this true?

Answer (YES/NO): YES